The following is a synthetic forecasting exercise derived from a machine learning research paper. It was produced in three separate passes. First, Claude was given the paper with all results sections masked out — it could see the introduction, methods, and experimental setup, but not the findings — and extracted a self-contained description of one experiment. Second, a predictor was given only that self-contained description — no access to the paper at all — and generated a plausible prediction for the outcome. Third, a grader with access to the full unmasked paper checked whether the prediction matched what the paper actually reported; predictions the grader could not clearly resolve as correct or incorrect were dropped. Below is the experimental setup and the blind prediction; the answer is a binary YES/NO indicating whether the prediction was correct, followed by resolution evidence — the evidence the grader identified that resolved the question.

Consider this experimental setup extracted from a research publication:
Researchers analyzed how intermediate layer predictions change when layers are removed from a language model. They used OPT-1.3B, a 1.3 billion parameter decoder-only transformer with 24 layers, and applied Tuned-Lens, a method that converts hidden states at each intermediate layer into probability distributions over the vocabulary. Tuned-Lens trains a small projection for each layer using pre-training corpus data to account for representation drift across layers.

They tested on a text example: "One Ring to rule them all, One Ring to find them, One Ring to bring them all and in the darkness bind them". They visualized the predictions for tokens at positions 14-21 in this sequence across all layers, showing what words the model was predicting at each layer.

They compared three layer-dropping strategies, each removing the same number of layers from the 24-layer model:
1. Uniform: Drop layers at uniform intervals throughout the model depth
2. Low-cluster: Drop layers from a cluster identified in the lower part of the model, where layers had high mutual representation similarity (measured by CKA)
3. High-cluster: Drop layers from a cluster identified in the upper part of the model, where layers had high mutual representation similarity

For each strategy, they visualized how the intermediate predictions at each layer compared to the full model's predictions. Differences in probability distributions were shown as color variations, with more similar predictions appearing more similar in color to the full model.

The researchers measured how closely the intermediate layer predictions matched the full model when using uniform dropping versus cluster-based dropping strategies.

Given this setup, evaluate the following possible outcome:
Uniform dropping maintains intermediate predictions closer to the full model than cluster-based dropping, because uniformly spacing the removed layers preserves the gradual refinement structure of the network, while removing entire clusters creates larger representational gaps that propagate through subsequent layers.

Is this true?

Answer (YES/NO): NO